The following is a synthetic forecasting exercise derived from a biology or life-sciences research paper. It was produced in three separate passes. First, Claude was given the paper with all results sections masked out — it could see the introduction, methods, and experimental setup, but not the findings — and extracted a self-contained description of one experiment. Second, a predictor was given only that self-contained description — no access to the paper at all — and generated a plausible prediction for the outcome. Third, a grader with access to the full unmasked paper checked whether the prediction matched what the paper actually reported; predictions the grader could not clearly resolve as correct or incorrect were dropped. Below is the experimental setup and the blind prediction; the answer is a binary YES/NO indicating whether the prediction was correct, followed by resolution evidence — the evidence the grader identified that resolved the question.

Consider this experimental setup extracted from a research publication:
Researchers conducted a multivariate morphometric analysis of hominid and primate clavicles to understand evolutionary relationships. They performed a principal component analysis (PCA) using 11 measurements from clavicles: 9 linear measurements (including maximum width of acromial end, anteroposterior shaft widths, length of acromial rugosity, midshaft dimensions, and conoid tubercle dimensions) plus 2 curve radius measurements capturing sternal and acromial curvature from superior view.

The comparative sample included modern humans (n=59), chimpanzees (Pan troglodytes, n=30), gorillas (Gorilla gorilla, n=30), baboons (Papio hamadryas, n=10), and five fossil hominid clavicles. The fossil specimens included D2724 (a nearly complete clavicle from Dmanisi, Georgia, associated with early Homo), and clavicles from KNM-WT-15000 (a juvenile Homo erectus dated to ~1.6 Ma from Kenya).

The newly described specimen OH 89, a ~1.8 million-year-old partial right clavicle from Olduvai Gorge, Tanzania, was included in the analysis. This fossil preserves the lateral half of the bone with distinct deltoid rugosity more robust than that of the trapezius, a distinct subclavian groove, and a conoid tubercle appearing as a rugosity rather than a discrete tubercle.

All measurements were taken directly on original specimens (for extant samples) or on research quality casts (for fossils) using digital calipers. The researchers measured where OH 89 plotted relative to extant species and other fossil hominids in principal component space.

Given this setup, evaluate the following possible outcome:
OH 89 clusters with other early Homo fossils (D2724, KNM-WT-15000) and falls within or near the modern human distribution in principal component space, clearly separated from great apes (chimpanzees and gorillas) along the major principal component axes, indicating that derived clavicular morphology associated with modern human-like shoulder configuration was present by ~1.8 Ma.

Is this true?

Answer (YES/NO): NO